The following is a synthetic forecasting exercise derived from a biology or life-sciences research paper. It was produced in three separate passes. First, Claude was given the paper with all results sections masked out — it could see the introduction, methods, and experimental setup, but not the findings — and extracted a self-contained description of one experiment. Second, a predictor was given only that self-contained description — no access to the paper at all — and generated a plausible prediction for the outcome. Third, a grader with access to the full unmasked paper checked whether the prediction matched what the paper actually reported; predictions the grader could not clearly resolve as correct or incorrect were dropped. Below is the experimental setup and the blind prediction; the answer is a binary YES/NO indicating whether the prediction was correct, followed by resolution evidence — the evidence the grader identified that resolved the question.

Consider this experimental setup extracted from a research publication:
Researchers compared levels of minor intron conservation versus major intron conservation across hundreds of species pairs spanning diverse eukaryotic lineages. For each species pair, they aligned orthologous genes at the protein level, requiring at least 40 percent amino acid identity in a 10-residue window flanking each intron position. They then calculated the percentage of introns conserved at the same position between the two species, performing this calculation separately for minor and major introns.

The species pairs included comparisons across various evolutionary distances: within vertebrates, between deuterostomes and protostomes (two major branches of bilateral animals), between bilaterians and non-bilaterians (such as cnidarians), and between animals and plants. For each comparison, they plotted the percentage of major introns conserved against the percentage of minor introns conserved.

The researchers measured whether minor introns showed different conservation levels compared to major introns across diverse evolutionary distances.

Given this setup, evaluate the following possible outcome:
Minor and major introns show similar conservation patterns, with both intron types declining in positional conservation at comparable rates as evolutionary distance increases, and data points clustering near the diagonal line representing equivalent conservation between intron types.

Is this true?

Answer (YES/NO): NO